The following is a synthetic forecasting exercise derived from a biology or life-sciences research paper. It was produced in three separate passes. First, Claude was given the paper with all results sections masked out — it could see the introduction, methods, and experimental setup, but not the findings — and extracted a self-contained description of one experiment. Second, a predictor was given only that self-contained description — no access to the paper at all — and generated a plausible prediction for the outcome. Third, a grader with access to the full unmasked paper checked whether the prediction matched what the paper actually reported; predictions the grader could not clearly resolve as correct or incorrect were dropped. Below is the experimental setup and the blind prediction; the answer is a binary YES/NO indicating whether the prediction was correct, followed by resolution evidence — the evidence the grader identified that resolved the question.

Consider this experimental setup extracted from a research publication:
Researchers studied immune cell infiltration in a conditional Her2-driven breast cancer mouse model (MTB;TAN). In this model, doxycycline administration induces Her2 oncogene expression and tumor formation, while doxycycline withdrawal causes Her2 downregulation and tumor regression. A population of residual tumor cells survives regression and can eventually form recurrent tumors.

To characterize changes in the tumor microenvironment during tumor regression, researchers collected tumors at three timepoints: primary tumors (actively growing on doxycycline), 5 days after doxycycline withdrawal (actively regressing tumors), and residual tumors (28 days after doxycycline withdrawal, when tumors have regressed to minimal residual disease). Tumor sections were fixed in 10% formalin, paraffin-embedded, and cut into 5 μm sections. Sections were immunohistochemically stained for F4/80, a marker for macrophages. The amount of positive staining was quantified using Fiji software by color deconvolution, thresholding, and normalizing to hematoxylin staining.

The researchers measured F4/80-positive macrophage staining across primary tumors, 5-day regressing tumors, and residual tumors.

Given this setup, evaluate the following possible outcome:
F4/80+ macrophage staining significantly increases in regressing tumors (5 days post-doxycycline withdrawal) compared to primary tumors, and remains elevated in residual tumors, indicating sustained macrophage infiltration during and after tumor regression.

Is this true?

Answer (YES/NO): YES